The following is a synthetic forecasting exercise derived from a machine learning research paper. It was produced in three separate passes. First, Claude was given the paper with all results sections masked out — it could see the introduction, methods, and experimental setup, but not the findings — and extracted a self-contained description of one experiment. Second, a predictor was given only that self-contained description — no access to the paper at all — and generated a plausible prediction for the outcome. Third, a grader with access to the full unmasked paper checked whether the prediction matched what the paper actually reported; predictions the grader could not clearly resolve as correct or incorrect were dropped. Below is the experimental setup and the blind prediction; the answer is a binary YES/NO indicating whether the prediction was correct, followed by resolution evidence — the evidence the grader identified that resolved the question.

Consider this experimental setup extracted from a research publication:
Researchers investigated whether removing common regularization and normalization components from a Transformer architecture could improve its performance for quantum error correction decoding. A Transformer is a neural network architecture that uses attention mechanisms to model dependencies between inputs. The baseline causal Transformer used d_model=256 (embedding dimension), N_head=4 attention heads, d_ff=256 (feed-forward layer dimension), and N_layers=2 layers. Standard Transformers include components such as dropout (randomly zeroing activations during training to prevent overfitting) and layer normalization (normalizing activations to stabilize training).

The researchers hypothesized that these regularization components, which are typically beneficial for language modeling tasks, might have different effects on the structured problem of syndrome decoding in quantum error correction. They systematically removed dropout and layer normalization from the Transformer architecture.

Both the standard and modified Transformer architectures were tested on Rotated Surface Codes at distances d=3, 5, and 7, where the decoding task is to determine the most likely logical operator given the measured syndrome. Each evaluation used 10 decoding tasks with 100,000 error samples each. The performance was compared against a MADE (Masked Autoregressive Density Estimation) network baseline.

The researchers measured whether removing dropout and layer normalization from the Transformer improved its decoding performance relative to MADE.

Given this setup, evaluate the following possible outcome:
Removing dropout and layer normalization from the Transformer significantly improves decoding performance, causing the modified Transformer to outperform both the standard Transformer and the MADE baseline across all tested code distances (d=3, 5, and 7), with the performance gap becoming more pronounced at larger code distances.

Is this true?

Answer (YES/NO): NO